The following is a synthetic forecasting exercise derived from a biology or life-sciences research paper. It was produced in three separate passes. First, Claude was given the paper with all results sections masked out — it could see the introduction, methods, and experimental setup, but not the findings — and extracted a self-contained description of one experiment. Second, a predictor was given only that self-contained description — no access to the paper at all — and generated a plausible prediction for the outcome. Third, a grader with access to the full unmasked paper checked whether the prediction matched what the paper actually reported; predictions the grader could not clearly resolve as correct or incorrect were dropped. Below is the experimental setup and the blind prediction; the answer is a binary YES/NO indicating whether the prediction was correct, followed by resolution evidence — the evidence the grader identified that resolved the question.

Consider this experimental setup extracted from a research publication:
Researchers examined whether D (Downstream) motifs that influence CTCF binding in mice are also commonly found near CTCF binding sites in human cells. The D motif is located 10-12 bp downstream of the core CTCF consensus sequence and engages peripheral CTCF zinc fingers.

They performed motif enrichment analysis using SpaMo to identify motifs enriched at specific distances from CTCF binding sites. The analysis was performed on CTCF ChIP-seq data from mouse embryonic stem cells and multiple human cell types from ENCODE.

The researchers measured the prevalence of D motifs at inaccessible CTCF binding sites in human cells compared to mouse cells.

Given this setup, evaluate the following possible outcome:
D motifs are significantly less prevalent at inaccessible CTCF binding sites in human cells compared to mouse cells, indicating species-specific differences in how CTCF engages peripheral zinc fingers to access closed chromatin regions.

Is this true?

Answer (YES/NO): YES